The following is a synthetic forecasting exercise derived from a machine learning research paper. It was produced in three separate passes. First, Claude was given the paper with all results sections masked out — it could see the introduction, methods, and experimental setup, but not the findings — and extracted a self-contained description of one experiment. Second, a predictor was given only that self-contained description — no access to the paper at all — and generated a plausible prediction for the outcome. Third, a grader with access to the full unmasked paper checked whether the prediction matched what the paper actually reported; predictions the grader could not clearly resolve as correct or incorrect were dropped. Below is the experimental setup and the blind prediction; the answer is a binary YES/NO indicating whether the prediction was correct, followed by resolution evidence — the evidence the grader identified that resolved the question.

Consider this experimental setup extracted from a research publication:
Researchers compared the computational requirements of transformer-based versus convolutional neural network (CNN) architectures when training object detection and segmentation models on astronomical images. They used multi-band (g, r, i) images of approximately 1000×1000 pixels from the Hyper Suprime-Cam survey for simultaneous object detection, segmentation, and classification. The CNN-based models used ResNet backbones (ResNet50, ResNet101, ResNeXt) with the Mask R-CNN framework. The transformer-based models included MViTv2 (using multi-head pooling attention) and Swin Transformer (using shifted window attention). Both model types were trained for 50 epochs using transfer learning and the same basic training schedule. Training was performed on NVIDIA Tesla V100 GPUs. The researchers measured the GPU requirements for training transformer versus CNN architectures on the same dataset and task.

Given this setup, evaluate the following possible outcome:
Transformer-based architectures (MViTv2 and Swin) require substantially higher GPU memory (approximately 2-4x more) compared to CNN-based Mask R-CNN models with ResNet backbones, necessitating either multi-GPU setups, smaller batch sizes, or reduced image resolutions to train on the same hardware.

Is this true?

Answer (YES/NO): YES